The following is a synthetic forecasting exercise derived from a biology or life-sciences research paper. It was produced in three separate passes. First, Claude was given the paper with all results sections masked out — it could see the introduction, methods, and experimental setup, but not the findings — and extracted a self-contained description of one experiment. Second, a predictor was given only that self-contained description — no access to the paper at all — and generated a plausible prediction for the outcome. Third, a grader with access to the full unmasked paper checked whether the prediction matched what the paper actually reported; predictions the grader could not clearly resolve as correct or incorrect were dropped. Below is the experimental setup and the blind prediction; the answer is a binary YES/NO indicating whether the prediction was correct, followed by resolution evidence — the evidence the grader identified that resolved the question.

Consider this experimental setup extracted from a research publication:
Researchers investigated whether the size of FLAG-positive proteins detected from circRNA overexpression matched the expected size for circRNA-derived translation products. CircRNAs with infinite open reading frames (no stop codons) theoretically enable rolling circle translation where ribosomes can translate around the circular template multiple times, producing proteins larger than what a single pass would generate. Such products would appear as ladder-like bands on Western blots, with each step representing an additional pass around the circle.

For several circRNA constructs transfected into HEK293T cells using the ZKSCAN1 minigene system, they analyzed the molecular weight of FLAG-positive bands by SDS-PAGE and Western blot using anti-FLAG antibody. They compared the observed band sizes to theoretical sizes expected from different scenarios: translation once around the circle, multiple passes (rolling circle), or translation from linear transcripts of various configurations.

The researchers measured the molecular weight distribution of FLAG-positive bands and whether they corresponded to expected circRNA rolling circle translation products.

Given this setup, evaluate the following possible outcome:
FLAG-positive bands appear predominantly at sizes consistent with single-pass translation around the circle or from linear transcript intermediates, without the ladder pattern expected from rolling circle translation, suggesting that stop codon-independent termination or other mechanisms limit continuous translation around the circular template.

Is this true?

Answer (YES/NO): NO